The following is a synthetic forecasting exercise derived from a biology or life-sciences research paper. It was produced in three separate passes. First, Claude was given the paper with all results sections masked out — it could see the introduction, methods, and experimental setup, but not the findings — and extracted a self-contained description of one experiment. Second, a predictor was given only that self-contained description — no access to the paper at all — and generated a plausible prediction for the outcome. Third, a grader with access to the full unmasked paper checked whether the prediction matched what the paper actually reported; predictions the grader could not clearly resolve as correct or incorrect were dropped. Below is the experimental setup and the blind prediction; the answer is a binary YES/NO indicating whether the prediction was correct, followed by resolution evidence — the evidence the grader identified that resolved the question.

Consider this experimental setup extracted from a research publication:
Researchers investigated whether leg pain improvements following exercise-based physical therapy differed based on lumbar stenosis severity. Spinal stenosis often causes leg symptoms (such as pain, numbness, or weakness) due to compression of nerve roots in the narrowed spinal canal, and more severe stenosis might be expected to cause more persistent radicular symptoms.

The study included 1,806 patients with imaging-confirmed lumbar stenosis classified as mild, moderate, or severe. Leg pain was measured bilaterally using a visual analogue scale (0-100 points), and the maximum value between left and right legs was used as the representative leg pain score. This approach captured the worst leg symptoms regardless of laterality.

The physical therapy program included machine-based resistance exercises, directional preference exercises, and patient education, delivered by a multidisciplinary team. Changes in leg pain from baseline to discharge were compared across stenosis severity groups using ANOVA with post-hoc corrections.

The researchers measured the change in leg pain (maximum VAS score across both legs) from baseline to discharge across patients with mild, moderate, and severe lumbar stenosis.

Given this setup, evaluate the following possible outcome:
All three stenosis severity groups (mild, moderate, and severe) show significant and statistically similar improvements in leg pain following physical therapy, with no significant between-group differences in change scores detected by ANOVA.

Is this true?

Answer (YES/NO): YES